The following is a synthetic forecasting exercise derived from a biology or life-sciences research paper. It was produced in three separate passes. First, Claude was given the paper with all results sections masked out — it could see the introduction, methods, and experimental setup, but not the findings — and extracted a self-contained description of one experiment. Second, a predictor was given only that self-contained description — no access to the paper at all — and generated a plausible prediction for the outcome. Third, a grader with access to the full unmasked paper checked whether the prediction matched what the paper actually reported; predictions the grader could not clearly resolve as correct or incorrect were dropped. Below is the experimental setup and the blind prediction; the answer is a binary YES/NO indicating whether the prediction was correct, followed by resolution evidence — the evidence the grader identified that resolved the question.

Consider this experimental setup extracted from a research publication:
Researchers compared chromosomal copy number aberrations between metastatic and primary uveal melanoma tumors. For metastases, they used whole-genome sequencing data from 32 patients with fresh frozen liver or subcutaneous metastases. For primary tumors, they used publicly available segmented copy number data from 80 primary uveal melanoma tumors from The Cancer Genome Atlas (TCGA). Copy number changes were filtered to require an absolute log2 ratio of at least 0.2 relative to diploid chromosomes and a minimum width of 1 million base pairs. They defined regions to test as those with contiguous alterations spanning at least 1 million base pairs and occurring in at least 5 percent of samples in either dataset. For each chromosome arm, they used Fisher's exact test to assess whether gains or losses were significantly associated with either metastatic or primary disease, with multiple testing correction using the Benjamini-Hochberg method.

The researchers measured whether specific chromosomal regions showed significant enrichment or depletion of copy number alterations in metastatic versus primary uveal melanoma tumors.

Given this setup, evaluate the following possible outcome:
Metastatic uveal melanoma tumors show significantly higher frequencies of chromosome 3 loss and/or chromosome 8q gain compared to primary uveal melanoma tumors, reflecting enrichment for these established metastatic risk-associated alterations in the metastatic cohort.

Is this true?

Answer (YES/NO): YES